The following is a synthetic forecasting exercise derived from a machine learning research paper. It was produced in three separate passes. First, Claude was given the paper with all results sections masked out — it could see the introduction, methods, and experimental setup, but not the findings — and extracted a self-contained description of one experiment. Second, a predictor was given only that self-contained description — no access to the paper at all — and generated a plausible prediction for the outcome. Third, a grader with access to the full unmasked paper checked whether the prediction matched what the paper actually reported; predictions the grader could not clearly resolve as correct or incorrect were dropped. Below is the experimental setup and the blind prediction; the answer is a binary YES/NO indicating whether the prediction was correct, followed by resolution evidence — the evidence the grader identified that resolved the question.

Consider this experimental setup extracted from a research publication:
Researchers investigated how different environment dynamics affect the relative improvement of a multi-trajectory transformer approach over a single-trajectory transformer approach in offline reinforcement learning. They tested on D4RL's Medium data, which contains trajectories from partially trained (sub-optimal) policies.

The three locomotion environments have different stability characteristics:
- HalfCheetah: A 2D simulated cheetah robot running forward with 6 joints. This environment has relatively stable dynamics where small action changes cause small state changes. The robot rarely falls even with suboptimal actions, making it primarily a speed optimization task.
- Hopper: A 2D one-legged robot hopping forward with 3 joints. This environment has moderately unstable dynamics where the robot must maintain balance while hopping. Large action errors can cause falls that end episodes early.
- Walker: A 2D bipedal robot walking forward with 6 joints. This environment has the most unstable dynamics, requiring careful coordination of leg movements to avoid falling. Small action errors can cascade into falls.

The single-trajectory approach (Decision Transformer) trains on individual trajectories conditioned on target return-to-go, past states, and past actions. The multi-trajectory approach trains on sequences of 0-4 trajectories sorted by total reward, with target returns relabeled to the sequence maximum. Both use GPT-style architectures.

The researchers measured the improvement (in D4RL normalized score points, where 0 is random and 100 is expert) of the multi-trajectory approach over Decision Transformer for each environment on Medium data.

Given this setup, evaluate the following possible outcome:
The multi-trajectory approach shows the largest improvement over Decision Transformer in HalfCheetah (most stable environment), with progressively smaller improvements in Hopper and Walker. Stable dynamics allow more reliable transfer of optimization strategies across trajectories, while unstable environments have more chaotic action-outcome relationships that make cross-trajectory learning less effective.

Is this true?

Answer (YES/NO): NO